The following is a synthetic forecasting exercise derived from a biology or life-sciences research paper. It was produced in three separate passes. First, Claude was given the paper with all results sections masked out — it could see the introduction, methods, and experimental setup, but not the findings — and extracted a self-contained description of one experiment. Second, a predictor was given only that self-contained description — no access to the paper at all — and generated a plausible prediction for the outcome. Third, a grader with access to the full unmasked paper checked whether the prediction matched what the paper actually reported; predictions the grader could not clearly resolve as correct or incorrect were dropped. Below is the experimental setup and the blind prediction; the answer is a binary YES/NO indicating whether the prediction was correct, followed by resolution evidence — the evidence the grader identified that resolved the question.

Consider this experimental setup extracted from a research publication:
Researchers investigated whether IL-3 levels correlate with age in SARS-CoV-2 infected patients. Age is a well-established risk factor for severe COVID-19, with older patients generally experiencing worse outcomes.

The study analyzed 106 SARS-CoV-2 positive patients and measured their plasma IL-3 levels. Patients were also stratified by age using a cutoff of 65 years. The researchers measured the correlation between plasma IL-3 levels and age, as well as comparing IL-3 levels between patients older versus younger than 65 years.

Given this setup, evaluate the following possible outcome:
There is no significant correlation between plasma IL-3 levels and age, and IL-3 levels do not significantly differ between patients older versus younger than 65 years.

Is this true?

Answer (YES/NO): NO